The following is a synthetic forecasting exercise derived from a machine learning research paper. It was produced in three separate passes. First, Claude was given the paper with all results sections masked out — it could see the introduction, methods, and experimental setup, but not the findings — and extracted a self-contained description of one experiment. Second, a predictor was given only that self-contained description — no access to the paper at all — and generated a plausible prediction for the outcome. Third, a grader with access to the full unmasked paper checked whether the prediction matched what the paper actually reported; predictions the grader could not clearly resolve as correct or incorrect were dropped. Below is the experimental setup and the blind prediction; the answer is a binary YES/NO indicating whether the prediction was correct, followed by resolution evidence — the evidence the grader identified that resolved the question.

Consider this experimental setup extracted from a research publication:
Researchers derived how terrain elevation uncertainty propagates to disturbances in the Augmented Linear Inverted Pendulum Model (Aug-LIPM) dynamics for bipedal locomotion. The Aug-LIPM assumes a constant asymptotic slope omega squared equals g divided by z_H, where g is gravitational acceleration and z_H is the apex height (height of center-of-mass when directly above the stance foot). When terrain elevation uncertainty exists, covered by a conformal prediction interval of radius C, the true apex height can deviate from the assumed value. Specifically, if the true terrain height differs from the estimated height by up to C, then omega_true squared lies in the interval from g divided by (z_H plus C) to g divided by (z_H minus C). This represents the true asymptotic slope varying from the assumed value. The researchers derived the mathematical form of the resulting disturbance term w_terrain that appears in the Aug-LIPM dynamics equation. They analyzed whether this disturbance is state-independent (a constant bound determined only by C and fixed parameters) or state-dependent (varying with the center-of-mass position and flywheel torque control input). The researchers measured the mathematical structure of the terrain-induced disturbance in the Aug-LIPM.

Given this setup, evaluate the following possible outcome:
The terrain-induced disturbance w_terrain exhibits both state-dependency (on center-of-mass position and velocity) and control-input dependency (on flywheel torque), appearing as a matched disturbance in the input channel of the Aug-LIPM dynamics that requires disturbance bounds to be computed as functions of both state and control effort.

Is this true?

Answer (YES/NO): NO